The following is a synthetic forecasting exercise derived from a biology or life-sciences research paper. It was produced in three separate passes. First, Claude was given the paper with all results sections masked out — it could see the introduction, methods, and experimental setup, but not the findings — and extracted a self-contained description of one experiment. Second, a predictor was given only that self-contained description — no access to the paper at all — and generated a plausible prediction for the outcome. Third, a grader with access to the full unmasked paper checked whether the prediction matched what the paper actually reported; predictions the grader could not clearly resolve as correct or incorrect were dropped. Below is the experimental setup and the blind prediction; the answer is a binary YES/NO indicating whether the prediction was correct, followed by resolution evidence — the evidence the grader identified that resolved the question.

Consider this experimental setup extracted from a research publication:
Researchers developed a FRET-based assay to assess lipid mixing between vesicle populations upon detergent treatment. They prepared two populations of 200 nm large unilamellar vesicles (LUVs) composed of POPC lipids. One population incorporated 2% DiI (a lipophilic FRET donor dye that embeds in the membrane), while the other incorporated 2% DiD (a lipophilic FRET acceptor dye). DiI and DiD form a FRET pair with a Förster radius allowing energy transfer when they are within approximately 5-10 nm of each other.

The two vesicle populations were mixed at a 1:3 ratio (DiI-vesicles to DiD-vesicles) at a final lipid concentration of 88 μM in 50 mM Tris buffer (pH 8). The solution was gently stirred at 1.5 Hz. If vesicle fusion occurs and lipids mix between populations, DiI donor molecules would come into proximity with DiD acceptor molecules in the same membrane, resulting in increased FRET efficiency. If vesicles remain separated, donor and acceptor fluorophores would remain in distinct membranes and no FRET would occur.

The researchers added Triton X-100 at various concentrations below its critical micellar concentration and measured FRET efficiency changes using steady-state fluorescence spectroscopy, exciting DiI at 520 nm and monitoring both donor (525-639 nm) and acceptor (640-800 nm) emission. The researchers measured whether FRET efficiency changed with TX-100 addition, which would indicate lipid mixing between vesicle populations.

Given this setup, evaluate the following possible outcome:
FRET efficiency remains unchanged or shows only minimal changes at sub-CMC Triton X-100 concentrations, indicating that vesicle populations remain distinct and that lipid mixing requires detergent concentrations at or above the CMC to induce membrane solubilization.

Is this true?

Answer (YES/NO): NO